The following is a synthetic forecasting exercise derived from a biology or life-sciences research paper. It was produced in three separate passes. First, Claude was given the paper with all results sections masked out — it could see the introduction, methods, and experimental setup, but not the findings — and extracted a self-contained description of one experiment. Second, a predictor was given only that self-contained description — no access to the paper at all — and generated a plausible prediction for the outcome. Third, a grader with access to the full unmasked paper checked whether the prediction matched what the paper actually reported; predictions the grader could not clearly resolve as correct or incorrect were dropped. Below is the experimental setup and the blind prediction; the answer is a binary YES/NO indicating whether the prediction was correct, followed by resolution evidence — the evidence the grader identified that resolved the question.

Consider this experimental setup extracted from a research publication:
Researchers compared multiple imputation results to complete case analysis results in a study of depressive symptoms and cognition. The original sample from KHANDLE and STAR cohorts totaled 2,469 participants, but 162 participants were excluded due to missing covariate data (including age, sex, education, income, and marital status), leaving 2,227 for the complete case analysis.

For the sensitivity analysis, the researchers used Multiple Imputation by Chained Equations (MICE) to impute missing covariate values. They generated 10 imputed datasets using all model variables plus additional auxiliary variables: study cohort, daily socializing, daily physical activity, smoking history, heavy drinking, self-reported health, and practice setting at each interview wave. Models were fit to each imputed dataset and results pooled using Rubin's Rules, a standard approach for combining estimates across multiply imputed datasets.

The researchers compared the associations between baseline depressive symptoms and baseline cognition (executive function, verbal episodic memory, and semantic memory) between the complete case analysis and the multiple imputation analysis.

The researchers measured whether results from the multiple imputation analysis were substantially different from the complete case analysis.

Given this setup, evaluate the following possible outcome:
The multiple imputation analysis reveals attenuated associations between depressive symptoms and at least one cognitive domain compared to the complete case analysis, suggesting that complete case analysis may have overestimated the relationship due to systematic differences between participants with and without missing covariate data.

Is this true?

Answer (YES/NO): NO